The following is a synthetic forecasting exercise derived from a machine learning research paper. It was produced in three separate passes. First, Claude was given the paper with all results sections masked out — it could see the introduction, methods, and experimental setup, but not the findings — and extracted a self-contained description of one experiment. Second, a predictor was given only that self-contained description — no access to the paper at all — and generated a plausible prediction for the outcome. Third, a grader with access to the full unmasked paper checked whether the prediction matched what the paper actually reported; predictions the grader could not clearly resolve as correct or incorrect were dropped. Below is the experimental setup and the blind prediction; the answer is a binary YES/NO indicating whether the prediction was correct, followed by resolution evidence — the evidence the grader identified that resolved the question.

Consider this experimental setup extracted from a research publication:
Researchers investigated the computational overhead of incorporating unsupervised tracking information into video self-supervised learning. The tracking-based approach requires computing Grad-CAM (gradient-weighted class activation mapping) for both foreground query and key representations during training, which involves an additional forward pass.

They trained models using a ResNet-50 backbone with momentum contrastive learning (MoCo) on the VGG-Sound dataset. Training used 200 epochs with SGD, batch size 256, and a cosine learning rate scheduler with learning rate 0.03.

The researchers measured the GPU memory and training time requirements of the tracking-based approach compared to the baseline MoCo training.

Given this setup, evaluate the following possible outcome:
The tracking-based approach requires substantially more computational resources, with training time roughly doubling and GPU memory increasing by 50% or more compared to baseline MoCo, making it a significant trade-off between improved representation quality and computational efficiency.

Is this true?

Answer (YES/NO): NO